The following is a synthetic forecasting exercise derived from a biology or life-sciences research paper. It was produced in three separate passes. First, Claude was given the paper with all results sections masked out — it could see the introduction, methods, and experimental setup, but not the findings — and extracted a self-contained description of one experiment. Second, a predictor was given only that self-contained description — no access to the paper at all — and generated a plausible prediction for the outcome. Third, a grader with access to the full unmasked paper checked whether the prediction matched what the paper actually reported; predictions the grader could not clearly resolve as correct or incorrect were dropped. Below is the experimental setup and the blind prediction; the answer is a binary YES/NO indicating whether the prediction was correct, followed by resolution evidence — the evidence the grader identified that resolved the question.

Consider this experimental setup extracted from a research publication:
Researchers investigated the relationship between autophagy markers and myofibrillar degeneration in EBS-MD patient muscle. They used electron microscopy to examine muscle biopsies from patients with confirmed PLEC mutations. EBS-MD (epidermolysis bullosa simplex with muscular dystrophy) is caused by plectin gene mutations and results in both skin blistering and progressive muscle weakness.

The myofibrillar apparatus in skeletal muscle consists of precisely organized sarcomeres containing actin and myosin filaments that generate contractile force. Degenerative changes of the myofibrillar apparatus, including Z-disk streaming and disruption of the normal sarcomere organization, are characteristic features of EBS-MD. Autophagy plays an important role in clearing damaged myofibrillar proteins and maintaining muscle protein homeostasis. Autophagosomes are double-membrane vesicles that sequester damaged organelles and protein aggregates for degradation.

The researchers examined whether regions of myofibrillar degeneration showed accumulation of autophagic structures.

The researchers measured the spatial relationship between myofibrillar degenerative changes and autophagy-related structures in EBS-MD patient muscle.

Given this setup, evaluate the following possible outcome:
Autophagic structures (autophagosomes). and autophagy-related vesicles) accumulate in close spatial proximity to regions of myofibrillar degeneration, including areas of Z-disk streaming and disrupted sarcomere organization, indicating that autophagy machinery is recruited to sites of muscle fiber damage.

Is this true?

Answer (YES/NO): NO